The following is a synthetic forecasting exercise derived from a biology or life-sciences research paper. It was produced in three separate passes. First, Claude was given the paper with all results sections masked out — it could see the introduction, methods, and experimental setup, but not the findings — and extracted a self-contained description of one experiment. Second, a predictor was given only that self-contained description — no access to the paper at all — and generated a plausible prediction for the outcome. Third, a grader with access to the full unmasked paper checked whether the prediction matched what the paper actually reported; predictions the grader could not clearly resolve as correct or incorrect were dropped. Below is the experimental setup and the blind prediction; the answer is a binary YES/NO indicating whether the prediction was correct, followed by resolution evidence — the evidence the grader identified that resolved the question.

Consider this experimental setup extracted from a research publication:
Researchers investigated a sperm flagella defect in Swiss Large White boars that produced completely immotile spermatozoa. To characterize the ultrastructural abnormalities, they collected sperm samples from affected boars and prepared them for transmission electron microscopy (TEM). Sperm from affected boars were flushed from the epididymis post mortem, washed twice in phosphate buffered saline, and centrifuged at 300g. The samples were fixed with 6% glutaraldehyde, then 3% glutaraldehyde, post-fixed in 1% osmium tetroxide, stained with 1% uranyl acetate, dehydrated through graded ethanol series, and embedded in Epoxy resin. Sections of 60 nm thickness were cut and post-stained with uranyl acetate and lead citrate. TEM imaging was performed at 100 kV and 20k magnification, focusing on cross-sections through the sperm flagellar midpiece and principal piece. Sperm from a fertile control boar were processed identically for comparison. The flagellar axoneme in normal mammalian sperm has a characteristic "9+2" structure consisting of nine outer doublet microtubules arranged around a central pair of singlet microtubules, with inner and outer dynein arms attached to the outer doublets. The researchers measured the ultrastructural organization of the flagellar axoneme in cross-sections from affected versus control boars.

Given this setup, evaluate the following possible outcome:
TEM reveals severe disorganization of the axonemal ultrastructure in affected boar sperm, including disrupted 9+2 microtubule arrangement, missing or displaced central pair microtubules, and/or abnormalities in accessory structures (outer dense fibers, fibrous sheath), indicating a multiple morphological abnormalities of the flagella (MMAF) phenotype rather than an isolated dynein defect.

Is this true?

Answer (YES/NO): YES